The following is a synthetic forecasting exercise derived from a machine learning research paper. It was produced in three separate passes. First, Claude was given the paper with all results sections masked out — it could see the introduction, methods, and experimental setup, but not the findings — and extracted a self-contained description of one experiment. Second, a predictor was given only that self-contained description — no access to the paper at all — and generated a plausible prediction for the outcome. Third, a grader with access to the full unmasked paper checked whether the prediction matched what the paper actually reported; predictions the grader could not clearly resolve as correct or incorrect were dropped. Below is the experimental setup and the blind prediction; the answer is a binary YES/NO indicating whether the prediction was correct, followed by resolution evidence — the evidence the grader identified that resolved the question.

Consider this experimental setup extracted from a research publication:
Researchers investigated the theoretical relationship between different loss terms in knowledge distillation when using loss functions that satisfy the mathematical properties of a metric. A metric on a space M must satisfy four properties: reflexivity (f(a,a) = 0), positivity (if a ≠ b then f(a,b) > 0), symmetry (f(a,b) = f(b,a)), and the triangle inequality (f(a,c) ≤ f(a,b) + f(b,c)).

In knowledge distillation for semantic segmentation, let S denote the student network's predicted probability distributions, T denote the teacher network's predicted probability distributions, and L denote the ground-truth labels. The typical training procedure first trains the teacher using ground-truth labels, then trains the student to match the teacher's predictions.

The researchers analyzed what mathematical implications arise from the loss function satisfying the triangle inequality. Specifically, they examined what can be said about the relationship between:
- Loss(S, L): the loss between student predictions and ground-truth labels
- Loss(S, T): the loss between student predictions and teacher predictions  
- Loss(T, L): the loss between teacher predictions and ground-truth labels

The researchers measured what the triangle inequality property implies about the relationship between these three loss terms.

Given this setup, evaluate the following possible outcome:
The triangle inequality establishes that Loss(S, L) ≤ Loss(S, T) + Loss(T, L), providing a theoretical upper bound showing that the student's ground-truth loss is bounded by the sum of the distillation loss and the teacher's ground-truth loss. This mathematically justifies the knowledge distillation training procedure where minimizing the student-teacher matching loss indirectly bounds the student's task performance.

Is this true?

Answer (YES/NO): YES